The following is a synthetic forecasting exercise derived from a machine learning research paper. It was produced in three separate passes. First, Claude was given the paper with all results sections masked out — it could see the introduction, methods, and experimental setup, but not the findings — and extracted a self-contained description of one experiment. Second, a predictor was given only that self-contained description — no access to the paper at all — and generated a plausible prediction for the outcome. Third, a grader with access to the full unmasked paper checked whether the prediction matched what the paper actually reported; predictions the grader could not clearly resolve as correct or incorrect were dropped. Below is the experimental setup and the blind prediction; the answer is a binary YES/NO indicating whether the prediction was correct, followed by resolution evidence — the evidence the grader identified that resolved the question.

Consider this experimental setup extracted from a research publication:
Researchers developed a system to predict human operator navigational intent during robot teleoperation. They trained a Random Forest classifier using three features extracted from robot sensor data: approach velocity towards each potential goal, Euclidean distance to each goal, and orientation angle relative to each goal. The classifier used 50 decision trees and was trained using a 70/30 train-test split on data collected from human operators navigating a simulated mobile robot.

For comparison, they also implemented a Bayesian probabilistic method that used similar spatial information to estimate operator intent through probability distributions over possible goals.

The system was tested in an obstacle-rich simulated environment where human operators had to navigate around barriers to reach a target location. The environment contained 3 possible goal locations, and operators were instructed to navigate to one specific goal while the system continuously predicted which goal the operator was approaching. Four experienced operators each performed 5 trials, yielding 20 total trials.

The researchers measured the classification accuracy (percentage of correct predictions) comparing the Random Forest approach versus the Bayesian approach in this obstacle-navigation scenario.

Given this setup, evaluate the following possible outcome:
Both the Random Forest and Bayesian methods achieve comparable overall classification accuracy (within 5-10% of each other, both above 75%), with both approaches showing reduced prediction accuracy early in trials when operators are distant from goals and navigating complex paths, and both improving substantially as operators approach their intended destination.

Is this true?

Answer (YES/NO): NO